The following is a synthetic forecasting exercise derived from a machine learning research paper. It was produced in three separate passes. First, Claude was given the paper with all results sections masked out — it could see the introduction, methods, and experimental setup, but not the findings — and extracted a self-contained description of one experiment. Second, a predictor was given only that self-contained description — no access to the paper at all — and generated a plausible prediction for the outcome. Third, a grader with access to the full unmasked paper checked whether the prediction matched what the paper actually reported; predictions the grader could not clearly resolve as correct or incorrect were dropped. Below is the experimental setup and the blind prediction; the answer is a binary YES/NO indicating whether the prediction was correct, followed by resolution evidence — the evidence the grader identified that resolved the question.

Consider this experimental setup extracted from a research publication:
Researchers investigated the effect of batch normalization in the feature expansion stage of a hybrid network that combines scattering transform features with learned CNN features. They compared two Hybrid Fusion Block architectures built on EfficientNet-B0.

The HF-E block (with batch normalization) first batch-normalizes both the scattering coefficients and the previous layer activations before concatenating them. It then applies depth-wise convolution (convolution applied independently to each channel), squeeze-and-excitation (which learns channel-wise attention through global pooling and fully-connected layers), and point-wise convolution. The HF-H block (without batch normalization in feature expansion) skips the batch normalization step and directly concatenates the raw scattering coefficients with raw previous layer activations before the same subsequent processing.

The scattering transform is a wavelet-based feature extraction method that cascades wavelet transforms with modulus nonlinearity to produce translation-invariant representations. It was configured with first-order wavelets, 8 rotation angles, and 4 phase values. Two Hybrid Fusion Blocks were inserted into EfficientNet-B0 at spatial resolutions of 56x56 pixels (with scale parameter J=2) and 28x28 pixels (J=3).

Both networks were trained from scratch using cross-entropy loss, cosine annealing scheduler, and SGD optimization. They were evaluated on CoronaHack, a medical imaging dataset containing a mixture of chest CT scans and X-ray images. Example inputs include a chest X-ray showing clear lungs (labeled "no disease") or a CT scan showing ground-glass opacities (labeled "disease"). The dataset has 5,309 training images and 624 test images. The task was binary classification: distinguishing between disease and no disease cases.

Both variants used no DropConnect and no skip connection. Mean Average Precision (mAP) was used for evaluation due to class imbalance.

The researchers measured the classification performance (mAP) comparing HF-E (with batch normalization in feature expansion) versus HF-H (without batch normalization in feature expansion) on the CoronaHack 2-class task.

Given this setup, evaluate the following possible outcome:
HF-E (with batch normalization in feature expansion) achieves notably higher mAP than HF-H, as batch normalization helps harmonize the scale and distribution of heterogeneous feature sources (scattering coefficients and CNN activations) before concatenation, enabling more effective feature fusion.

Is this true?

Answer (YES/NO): NO